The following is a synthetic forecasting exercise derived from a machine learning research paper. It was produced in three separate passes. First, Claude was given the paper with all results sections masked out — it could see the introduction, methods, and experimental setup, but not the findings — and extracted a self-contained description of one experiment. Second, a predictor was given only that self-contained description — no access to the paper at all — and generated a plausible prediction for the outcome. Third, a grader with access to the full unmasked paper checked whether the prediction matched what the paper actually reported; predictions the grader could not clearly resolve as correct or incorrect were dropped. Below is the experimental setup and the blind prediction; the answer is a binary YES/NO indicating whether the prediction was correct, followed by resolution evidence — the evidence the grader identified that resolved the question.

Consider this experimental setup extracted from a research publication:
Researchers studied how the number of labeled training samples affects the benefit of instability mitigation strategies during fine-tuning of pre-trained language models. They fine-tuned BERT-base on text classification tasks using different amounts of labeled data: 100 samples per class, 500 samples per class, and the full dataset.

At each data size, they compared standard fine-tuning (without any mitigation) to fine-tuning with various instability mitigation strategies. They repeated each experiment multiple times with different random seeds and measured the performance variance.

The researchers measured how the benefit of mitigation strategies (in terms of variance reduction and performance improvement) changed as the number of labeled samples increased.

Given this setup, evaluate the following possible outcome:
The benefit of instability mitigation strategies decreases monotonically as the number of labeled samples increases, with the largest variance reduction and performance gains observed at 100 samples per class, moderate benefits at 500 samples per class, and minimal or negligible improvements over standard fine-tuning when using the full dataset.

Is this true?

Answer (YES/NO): NO